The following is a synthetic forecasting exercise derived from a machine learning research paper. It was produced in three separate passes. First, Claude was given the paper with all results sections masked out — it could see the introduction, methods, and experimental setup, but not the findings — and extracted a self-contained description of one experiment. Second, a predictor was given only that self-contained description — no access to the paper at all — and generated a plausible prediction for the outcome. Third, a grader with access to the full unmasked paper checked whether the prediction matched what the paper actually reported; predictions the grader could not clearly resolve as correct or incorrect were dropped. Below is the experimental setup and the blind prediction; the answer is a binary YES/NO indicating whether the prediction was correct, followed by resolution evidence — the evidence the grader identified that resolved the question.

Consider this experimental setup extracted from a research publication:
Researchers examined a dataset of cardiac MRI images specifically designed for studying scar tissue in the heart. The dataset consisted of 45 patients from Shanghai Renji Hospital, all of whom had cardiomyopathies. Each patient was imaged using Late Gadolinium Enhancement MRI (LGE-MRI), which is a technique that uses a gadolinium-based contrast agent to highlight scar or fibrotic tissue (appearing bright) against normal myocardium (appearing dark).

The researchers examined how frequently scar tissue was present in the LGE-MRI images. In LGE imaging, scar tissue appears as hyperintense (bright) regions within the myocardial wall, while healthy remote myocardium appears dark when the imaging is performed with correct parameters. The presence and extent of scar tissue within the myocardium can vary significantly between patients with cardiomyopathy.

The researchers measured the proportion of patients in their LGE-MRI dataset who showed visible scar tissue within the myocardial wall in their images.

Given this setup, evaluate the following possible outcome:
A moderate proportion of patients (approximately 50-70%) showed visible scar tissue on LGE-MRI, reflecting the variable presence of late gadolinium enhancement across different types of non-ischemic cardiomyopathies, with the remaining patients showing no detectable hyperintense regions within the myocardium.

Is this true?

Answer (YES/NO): NO